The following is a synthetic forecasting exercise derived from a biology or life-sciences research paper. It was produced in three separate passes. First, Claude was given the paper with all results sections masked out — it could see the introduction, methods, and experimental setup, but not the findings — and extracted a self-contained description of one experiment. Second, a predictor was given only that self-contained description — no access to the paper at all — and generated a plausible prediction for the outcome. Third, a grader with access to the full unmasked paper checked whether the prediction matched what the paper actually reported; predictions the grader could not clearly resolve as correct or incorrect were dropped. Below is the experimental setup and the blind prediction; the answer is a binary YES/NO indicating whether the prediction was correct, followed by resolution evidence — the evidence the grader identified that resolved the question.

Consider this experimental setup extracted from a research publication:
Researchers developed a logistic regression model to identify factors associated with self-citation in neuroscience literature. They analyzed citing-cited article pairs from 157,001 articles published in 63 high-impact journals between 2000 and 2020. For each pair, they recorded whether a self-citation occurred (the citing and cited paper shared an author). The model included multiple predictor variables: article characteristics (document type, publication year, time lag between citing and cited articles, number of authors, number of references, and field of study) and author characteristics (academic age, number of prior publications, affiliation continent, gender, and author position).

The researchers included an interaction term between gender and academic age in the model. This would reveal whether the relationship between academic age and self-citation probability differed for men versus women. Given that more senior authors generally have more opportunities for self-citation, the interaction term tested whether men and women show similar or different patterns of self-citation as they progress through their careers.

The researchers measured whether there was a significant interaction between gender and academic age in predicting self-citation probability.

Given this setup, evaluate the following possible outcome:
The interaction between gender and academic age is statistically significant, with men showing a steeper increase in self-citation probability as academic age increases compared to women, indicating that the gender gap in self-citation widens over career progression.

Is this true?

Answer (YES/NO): NO